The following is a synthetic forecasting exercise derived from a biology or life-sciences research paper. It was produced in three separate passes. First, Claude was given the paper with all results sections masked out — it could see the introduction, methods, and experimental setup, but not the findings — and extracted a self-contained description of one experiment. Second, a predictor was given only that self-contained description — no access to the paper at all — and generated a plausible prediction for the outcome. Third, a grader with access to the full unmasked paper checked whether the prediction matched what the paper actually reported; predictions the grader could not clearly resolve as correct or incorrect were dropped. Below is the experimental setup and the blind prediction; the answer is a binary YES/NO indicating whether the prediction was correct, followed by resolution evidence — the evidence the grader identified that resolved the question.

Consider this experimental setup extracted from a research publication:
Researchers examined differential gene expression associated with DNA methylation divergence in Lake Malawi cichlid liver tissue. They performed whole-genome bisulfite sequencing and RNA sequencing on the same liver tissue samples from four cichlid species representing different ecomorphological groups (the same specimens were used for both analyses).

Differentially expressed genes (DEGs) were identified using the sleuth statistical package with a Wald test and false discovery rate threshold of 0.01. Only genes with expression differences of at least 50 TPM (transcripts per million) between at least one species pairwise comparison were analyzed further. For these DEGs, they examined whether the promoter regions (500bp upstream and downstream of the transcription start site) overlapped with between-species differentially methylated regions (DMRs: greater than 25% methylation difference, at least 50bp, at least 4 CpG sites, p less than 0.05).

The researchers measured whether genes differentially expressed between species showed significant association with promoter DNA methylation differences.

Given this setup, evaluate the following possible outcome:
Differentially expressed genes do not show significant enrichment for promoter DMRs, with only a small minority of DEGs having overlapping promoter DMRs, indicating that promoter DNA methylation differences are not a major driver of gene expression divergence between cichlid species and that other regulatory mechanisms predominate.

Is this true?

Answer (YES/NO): NO